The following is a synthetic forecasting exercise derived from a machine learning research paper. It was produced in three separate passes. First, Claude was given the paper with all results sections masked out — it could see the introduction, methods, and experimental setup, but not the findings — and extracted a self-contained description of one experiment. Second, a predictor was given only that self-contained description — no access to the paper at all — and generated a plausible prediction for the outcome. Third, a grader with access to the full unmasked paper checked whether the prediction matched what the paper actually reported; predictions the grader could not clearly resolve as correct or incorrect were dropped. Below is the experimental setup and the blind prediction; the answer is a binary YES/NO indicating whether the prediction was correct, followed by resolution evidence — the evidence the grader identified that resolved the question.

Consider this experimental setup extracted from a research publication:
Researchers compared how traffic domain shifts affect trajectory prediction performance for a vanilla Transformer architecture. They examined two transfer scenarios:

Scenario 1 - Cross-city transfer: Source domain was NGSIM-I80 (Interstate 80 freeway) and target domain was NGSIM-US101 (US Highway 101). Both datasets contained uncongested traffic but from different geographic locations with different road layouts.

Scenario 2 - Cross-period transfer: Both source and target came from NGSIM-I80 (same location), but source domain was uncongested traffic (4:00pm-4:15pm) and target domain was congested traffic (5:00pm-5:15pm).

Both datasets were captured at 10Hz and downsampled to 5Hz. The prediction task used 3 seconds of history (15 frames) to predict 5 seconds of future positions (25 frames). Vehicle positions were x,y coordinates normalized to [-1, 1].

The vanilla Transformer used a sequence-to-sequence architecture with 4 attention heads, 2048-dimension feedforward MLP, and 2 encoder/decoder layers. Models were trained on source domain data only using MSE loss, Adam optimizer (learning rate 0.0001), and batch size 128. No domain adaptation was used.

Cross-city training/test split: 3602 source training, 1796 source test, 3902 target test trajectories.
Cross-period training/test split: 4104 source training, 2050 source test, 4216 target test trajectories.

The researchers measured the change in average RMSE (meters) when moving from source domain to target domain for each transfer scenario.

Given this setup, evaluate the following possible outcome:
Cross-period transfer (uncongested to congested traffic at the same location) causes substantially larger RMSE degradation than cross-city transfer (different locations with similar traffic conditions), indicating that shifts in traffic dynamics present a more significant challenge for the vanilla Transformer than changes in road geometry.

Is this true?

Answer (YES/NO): NO